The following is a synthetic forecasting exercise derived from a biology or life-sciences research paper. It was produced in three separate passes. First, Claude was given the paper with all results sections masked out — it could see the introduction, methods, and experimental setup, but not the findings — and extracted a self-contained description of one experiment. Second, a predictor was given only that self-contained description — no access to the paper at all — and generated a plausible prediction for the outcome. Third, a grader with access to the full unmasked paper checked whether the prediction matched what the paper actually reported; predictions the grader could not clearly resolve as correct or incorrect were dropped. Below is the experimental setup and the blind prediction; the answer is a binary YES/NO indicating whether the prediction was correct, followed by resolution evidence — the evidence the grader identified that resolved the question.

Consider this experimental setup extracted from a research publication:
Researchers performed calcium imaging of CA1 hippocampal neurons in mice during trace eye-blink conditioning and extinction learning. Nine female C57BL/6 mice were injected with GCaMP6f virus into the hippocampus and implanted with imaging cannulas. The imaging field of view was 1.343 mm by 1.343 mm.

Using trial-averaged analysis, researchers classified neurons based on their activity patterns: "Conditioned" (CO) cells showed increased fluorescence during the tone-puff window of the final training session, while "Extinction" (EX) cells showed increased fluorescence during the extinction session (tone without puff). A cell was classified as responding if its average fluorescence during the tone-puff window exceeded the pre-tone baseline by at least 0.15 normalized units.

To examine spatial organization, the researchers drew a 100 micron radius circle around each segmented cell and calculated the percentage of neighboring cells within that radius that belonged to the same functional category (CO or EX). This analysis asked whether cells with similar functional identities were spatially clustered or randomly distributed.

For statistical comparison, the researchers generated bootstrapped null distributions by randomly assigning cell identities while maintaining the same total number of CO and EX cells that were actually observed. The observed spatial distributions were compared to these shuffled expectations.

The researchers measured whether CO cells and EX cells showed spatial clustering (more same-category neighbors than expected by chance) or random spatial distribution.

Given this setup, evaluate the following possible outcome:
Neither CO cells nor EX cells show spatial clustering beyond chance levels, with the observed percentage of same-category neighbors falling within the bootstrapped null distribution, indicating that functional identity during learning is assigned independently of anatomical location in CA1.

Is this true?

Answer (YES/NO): YES